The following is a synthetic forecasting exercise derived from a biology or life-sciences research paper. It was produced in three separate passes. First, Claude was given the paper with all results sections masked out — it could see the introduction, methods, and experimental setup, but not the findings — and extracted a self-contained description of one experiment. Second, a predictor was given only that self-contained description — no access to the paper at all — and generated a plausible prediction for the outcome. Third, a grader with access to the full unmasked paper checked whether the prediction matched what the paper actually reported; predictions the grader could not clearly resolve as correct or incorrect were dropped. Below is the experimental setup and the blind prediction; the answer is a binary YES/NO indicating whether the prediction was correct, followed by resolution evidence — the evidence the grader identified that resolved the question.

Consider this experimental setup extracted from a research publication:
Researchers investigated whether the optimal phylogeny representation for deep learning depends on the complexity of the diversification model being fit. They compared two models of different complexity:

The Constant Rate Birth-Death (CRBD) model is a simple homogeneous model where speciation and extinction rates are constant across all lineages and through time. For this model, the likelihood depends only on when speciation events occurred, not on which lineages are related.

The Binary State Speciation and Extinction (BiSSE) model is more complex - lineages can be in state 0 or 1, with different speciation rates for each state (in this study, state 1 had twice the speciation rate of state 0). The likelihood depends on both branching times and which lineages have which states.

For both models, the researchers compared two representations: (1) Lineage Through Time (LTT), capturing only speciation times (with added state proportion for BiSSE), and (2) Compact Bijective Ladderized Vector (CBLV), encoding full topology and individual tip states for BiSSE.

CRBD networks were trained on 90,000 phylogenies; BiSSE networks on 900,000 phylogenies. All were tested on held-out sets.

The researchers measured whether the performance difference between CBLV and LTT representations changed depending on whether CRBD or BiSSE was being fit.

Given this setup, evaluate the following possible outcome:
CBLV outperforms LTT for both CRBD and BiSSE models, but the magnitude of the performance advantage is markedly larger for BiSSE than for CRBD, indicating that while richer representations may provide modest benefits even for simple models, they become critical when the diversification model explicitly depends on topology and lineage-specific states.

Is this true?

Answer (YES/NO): NO